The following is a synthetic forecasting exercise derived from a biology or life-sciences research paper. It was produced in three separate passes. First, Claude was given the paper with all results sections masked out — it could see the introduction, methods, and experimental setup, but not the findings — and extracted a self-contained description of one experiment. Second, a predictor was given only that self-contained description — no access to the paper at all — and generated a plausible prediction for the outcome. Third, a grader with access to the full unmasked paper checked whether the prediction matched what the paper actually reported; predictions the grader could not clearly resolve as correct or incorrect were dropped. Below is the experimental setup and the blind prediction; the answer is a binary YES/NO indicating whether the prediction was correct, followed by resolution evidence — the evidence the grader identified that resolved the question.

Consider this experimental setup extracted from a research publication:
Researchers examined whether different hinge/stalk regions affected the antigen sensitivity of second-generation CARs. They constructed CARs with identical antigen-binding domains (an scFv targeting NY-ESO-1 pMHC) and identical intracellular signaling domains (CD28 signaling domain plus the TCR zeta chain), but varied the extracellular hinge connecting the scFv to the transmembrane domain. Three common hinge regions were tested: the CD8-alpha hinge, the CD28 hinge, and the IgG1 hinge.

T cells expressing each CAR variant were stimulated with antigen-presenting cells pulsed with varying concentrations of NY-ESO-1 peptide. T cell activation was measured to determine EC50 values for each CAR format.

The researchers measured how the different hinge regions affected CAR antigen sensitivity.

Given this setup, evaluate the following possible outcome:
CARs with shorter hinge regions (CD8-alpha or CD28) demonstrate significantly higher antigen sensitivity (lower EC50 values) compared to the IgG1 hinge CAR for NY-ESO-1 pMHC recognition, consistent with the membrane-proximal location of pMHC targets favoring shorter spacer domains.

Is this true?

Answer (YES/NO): NO